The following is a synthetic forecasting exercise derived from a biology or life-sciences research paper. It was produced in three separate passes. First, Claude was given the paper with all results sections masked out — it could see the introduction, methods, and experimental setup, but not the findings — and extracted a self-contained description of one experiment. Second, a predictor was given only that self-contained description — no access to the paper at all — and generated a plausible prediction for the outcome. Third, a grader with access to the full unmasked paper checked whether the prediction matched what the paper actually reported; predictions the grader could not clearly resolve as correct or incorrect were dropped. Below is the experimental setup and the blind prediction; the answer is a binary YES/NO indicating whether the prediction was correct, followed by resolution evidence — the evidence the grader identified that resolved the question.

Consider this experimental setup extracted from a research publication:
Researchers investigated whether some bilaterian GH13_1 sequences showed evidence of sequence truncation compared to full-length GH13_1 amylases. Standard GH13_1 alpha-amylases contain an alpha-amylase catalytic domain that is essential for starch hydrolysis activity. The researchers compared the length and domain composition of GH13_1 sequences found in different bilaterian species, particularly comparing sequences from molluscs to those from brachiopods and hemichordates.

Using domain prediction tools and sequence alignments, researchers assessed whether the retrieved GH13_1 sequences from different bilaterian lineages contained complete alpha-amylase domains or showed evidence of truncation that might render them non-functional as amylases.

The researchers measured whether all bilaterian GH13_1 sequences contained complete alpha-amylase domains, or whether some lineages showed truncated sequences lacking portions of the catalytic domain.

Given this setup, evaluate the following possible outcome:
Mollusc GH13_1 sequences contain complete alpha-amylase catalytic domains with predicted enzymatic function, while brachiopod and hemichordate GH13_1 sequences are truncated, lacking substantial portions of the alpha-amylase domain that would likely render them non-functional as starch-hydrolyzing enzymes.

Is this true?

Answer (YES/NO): NO